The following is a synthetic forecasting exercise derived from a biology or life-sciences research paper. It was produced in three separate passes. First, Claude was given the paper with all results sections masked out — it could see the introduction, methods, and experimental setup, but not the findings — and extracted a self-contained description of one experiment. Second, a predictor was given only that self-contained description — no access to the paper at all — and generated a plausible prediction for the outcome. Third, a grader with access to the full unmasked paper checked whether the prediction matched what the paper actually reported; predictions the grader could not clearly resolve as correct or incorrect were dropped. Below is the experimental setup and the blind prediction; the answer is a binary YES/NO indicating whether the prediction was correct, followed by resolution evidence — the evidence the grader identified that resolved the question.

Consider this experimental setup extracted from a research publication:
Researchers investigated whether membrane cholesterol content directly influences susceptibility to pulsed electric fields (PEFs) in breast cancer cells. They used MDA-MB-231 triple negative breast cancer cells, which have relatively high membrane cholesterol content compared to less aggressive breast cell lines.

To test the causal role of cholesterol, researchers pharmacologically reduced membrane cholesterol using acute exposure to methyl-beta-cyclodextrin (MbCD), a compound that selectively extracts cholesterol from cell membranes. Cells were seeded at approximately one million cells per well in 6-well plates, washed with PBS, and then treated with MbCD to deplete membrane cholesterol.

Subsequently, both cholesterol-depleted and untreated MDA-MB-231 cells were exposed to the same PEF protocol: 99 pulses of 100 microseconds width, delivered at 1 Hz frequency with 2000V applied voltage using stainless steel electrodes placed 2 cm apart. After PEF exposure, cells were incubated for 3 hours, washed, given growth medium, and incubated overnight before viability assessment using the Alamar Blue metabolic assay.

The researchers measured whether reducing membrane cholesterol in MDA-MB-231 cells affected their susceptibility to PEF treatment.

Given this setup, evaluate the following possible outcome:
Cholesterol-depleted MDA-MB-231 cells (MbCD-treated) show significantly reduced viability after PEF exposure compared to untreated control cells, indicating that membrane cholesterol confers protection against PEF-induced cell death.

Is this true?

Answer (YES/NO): YES